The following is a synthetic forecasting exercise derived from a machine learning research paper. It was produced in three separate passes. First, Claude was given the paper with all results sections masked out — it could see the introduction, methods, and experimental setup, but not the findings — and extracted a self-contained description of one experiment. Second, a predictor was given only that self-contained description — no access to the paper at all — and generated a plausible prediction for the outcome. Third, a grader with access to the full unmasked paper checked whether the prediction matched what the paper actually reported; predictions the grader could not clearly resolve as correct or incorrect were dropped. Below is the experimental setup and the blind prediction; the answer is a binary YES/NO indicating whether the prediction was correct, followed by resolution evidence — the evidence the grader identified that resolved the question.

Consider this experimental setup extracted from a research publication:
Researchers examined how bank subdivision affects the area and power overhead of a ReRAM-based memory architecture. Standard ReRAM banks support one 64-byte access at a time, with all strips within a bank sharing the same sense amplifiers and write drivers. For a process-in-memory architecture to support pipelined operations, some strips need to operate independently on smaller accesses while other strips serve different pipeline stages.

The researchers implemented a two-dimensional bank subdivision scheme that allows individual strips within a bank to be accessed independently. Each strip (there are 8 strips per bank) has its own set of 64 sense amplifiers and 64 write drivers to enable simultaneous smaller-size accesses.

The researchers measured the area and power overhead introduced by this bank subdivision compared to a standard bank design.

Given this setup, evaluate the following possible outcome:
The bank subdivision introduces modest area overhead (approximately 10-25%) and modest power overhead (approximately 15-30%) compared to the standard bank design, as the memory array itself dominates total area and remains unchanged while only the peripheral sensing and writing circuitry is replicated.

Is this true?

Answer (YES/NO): NO